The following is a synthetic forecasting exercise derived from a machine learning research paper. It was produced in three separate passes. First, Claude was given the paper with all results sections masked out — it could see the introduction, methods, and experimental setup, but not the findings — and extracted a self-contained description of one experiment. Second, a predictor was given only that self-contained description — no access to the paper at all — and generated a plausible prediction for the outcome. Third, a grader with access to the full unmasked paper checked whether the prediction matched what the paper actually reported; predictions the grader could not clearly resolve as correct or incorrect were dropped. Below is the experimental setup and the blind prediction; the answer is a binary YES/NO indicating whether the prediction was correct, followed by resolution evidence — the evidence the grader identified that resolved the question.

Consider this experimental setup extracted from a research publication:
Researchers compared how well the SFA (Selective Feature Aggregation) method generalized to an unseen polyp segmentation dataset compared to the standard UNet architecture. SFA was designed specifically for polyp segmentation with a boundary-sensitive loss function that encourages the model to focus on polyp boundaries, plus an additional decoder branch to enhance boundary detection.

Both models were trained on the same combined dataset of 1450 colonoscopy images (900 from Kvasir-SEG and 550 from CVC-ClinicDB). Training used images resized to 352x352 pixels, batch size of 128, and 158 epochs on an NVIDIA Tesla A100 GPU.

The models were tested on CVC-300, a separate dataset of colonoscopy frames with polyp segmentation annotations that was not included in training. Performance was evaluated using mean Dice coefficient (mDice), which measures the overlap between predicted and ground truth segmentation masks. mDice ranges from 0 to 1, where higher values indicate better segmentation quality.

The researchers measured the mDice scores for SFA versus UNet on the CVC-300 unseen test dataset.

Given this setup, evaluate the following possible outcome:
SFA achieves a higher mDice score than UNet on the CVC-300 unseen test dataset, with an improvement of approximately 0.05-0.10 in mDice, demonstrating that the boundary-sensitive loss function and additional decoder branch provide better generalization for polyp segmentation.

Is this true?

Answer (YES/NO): NO